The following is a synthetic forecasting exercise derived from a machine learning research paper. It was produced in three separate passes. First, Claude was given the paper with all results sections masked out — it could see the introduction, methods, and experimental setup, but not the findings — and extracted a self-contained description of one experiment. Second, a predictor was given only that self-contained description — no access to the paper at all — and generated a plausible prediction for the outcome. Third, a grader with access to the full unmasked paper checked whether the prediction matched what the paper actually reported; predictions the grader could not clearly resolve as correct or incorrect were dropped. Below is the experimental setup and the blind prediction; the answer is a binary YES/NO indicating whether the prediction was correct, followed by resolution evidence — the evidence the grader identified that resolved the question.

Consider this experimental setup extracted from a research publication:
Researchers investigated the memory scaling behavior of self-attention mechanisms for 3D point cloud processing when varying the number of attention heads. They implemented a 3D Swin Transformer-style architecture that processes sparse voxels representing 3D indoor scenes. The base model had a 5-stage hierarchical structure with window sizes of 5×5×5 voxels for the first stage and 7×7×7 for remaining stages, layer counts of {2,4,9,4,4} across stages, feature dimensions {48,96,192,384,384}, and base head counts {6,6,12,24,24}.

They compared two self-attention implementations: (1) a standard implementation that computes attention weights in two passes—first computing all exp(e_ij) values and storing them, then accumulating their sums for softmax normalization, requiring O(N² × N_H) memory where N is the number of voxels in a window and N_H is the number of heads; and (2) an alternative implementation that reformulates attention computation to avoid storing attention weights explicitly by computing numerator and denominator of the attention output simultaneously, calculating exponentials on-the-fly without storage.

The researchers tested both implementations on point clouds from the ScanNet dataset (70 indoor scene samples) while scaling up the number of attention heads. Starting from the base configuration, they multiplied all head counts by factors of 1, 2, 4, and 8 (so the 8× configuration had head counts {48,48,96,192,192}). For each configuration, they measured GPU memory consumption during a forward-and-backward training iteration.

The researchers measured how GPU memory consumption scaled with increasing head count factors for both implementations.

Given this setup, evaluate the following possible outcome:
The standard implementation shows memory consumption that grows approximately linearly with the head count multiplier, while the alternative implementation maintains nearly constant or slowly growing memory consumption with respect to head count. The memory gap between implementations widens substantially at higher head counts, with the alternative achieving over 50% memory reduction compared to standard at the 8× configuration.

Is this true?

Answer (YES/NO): YES